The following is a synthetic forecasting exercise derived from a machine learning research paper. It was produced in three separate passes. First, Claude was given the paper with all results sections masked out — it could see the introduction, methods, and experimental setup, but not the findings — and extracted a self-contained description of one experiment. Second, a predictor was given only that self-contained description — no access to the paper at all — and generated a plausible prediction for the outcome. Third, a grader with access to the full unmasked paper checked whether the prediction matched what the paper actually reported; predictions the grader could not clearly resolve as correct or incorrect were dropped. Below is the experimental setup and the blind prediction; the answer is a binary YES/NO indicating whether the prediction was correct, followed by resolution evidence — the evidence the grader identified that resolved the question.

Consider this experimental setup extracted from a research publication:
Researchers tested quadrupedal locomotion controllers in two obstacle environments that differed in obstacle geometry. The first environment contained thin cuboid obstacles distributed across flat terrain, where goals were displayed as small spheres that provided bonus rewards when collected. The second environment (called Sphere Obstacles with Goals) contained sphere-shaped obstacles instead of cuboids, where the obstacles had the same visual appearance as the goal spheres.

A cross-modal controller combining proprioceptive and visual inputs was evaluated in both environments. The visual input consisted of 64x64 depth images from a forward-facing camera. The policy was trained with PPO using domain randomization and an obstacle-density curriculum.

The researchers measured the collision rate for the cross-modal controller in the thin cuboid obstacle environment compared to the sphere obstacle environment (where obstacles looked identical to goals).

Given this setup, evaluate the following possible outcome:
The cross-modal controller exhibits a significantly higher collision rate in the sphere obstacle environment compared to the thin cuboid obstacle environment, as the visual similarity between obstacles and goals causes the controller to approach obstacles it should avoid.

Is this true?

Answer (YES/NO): NO